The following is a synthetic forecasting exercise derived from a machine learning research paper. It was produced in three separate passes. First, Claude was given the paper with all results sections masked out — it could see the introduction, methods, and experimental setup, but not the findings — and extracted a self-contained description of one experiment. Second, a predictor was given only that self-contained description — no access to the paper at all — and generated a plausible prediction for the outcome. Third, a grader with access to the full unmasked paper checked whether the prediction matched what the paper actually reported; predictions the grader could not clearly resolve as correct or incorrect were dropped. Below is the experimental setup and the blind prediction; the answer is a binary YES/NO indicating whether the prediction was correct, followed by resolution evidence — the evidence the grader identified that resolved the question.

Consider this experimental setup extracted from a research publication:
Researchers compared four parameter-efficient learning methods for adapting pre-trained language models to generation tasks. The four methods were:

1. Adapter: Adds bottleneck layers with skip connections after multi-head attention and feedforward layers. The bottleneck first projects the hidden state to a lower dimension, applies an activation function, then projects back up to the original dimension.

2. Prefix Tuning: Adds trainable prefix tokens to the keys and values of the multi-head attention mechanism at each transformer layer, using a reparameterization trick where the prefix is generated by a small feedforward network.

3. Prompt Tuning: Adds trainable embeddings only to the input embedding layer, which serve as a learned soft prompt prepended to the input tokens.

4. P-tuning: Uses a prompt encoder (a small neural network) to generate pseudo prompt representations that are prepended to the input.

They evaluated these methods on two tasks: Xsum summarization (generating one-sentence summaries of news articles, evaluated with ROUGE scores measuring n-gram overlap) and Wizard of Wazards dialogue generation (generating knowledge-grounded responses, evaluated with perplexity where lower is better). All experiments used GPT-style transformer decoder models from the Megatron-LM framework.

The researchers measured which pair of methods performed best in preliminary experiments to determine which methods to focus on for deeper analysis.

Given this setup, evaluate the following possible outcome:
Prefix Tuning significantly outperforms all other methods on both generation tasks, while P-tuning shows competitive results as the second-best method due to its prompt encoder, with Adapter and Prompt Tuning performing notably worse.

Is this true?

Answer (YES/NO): NO